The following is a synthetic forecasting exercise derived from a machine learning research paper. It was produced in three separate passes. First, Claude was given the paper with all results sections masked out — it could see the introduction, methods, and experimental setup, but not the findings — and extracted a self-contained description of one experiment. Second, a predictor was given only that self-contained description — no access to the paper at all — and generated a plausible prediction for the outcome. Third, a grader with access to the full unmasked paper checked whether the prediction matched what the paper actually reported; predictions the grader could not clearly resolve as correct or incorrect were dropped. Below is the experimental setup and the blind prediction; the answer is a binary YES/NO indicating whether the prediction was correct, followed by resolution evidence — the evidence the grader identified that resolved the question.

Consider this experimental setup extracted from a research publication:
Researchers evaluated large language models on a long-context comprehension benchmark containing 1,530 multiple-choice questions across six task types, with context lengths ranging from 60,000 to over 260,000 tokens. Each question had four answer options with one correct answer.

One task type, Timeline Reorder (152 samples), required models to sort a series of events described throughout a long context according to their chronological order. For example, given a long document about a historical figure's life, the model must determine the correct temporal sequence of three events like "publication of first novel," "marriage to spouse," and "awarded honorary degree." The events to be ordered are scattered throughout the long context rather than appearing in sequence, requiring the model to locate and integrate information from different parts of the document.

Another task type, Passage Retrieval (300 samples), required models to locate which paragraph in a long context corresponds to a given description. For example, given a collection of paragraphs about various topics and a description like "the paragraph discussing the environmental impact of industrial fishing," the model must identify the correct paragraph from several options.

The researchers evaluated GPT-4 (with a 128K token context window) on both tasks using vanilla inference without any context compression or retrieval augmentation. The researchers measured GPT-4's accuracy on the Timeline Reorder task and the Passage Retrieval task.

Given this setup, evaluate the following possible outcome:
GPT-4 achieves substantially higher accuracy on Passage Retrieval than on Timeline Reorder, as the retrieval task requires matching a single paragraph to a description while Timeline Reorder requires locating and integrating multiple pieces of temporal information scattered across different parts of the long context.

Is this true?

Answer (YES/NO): YES